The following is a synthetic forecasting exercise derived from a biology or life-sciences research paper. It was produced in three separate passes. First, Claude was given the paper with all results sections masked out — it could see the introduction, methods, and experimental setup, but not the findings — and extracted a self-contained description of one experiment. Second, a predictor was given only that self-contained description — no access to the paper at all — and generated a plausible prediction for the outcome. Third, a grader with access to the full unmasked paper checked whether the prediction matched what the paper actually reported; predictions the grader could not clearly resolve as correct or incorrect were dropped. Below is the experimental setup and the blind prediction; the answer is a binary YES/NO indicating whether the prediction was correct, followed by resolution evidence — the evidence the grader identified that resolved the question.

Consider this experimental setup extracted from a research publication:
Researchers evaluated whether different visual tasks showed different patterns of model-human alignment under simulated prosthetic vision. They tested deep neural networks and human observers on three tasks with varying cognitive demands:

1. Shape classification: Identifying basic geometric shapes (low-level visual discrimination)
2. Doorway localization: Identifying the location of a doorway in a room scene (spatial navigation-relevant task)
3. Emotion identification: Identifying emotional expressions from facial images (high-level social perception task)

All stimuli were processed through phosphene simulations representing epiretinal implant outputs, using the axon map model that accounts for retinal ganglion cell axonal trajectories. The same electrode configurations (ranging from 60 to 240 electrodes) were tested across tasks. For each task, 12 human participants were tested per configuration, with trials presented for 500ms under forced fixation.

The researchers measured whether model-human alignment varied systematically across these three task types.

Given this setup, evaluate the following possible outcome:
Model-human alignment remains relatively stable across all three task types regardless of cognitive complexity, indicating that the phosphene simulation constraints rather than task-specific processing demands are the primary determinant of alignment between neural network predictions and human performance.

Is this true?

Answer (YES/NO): YES